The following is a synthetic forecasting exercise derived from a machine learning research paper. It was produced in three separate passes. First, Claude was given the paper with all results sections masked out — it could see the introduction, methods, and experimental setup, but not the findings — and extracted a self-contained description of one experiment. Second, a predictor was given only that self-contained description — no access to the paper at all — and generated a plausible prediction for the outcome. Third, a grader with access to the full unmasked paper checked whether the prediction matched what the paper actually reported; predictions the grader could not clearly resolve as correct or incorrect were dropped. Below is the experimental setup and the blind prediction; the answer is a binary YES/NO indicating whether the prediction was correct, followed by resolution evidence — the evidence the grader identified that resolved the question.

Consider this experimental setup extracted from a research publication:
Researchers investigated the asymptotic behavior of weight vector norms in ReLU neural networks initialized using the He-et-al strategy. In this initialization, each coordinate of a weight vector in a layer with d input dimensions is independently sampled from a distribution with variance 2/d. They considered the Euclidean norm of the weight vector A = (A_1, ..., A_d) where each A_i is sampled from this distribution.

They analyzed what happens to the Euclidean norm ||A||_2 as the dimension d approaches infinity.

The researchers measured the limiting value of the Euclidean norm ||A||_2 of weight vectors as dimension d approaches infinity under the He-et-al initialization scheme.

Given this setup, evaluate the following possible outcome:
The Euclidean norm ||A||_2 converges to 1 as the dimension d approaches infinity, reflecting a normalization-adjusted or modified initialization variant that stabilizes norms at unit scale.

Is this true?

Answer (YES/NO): NO